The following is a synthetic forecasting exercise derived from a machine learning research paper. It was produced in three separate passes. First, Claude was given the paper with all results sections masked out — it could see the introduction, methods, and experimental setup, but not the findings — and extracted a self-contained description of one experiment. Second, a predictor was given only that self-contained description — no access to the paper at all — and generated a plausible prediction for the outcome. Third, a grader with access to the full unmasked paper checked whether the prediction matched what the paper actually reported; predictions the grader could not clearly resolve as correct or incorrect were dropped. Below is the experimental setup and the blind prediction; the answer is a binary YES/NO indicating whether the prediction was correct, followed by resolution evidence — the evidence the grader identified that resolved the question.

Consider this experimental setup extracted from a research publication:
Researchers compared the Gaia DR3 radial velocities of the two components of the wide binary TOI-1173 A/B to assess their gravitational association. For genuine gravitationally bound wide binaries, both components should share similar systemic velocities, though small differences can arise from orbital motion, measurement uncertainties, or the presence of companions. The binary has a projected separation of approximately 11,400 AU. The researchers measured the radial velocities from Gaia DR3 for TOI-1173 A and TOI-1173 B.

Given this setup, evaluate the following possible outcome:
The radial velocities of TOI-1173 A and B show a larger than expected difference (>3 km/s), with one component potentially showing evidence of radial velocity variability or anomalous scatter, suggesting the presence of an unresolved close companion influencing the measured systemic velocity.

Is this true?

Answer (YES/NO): NO